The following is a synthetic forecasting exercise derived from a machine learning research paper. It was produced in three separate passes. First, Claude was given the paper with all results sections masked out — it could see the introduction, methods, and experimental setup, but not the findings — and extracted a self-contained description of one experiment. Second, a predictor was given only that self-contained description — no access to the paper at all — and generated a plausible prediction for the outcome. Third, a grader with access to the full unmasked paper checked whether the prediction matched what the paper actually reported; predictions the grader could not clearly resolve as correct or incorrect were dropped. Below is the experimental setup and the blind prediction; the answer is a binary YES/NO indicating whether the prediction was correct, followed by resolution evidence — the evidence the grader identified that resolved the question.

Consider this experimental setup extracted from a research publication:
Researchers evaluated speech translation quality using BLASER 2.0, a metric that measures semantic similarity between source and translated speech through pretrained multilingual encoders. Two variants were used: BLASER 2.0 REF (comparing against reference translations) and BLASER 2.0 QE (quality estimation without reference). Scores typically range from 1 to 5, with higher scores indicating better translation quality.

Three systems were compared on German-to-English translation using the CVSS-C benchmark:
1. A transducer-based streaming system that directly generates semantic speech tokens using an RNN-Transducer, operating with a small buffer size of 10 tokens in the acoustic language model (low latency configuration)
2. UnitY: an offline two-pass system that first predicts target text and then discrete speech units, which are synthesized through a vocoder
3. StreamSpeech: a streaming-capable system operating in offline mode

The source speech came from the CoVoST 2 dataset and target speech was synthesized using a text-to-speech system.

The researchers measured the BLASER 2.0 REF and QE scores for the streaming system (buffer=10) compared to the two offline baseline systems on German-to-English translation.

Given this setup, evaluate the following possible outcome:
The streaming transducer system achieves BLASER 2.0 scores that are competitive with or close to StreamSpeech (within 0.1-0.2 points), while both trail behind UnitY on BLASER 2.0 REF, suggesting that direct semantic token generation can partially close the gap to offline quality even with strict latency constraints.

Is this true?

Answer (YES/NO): NO